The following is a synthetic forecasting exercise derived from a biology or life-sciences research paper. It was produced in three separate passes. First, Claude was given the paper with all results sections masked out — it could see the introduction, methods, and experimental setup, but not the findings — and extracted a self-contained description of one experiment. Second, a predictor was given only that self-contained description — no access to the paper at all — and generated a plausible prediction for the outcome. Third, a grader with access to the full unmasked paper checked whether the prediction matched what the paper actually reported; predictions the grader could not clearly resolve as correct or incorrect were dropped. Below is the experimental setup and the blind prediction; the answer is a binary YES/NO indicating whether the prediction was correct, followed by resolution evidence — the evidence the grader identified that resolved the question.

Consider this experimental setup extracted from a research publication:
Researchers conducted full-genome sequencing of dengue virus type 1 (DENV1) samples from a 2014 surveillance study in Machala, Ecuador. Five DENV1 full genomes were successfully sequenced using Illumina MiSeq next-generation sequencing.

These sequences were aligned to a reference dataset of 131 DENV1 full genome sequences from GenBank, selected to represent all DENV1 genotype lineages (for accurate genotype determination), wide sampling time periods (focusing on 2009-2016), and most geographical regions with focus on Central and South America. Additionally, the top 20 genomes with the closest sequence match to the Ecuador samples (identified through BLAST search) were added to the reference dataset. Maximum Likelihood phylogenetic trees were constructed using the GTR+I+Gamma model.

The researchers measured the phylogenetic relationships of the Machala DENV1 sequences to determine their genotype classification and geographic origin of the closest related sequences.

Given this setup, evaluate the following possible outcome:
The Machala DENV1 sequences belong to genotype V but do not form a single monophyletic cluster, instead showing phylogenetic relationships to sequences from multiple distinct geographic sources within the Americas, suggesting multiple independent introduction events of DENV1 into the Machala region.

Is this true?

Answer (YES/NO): YES